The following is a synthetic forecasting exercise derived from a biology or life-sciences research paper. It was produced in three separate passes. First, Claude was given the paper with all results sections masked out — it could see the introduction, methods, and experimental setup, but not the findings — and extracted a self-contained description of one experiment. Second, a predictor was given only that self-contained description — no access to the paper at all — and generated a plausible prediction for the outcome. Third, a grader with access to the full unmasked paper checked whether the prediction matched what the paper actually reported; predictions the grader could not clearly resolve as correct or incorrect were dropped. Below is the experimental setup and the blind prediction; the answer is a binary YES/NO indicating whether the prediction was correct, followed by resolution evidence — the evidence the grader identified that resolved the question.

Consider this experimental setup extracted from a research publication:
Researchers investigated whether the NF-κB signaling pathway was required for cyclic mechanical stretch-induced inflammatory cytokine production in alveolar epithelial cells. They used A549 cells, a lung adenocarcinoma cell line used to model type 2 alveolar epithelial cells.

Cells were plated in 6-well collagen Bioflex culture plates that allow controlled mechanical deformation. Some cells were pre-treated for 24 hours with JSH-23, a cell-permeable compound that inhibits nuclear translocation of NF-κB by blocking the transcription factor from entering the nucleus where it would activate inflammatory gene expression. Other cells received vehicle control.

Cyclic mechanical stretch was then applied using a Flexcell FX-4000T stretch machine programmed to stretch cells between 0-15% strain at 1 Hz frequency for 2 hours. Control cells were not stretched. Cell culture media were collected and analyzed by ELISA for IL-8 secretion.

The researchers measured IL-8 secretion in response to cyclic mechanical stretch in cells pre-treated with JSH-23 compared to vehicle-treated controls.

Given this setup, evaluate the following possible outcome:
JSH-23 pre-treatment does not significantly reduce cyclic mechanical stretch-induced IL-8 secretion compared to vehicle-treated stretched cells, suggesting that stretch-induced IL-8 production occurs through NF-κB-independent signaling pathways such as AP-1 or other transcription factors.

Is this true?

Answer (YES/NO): NO